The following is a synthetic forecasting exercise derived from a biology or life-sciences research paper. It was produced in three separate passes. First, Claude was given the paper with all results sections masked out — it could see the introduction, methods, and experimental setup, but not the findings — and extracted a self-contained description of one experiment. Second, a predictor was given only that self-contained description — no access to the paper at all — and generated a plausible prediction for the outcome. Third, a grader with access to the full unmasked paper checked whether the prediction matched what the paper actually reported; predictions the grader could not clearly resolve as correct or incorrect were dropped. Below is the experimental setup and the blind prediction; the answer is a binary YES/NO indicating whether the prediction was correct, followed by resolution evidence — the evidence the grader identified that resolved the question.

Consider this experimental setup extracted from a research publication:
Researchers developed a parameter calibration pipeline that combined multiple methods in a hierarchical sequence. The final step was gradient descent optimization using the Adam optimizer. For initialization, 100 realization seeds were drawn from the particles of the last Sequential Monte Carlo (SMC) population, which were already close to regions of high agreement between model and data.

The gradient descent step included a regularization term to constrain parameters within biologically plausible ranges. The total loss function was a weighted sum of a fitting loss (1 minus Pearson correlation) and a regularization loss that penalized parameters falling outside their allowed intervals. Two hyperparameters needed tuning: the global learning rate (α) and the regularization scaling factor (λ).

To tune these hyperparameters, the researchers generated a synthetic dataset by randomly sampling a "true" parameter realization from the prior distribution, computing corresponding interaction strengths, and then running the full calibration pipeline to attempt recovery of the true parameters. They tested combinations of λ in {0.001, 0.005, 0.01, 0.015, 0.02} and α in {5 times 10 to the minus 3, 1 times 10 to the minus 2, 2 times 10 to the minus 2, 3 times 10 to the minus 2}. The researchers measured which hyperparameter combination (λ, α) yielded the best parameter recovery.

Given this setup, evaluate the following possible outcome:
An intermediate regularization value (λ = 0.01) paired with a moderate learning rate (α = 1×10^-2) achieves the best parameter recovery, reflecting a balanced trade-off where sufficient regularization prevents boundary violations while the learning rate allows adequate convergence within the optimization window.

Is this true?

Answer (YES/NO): NO